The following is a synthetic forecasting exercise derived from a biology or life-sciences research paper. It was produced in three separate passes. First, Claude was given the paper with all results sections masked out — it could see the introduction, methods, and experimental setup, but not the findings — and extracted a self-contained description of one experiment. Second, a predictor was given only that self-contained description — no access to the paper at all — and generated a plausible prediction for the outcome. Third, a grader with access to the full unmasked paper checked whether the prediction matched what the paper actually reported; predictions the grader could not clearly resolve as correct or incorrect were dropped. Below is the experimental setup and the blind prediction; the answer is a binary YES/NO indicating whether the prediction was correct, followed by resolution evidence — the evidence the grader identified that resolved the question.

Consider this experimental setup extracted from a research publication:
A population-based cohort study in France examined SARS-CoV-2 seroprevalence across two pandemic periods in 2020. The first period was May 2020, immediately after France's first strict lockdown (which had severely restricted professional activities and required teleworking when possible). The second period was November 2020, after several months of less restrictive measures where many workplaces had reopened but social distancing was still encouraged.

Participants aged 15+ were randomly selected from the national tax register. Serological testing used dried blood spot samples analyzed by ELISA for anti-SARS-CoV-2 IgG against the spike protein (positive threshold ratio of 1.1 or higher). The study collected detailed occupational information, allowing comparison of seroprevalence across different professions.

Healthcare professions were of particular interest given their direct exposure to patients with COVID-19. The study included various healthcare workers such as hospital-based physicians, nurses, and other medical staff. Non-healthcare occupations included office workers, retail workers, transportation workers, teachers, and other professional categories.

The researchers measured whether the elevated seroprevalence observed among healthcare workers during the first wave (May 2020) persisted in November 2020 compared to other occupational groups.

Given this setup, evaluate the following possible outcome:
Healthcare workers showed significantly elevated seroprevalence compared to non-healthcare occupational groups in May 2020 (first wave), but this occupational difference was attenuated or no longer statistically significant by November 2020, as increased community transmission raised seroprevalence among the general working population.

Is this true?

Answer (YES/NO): NO